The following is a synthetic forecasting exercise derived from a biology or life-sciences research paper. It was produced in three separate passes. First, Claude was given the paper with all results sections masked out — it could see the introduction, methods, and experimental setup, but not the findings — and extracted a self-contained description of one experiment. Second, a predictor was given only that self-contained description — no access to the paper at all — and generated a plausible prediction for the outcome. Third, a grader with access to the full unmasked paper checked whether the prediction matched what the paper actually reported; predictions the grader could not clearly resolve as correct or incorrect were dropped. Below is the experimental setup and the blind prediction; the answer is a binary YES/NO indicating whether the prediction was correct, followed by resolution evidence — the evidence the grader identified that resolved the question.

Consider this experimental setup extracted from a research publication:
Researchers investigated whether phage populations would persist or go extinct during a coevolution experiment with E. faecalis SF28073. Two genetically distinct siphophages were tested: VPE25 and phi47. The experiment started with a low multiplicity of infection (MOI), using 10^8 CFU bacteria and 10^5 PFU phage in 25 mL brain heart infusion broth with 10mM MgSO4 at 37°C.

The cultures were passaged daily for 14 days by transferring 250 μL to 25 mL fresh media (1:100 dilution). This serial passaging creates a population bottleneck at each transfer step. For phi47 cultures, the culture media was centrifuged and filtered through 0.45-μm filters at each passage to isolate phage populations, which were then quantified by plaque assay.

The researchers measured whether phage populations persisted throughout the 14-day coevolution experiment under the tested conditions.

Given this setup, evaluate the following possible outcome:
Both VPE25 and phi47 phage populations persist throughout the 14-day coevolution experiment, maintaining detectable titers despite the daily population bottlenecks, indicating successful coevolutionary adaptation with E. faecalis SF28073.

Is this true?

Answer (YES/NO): NO